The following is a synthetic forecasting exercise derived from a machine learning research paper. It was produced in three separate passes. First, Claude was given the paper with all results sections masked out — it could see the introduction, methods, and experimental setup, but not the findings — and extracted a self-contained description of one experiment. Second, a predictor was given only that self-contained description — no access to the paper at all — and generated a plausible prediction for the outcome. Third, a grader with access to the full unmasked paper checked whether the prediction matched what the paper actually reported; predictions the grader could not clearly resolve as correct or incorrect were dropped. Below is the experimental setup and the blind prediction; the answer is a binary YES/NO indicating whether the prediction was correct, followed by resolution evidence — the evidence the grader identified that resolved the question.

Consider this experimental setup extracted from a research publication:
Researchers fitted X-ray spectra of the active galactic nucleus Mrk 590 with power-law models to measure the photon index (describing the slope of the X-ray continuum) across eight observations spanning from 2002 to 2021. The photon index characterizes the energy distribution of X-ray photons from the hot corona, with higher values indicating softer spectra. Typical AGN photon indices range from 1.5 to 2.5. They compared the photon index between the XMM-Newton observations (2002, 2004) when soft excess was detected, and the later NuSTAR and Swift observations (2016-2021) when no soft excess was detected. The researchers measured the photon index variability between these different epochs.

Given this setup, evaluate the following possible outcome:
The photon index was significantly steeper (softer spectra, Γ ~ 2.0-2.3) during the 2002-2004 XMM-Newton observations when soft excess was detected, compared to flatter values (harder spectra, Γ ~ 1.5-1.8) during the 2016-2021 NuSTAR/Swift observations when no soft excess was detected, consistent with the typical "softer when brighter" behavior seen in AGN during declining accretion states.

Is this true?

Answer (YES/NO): NO